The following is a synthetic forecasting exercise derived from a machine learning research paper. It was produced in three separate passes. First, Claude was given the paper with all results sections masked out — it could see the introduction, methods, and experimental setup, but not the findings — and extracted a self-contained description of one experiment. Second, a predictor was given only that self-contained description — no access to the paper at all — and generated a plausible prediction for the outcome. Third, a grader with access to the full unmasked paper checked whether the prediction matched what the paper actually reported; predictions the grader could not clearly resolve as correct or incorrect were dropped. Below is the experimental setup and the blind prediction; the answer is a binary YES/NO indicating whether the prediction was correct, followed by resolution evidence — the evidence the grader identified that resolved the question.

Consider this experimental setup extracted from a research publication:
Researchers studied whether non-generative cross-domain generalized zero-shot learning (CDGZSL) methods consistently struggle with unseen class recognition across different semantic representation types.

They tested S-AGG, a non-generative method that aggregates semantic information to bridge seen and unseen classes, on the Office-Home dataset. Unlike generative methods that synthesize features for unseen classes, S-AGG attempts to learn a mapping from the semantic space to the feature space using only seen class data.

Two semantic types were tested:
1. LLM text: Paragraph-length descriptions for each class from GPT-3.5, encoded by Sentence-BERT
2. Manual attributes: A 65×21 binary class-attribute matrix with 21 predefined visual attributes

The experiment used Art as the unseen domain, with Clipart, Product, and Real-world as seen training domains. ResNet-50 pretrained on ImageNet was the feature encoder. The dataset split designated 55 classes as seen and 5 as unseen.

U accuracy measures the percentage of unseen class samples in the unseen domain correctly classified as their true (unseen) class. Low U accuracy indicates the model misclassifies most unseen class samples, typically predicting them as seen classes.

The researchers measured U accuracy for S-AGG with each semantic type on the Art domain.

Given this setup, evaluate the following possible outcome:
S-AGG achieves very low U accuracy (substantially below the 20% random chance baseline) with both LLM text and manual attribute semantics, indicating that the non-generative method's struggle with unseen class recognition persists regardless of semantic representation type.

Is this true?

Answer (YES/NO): YES